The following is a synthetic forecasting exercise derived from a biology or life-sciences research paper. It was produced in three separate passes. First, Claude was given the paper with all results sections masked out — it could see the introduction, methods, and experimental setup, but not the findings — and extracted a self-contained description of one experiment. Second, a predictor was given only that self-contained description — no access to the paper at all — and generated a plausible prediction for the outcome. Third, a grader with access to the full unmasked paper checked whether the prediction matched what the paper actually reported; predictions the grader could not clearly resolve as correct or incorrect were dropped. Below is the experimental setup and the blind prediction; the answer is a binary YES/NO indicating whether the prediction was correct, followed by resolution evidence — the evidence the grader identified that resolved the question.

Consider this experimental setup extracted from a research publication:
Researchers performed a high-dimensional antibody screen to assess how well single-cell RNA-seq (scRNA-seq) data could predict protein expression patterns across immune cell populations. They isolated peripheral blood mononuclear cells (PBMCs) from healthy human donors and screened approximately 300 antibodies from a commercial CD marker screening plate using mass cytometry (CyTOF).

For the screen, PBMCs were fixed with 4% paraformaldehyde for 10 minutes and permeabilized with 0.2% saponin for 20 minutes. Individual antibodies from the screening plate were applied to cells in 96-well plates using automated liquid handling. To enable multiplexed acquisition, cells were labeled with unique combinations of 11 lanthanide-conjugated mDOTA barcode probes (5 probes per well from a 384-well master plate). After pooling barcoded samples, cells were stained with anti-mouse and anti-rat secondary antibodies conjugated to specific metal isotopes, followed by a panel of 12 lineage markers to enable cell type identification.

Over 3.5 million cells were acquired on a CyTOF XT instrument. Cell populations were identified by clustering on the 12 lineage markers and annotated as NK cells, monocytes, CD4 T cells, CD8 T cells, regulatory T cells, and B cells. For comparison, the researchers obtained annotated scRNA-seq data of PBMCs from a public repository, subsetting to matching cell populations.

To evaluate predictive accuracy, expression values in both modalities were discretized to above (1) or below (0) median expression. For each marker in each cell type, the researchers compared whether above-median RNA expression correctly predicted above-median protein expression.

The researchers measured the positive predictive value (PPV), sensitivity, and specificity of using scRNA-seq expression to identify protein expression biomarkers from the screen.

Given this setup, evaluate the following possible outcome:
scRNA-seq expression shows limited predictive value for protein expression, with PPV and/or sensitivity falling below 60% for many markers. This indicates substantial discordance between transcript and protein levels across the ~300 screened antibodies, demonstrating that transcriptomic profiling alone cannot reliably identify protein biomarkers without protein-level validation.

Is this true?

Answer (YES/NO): NO